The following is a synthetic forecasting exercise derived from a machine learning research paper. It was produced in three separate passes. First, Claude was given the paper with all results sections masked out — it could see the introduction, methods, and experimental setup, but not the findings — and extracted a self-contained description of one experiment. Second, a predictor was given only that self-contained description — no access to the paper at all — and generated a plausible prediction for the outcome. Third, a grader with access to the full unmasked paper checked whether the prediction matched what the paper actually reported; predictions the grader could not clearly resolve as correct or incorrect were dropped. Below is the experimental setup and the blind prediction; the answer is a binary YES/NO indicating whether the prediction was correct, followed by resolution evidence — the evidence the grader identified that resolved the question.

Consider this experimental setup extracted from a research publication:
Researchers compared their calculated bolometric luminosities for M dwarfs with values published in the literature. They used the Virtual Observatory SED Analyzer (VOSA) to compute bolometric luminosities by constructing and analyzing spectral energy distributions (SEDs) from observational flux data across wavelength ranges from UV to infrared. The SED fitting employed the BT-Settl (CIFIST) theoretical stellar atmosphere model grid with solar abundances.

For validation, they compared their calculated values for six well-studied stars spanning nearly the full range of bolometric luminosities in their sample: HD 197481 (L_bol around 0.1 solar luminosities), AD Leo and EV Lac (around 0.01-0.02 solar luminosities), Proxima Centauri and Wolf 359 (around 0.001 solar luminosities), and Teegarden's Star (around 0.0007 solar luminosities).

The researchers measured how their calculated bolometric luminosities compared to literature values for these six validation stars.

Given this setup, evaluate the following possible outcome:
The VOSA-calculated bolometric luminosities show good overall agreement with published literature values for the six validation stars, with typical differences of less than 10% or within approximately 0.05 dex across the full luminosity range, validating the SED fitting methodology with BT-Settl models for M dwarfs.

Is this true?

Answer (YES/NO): YES